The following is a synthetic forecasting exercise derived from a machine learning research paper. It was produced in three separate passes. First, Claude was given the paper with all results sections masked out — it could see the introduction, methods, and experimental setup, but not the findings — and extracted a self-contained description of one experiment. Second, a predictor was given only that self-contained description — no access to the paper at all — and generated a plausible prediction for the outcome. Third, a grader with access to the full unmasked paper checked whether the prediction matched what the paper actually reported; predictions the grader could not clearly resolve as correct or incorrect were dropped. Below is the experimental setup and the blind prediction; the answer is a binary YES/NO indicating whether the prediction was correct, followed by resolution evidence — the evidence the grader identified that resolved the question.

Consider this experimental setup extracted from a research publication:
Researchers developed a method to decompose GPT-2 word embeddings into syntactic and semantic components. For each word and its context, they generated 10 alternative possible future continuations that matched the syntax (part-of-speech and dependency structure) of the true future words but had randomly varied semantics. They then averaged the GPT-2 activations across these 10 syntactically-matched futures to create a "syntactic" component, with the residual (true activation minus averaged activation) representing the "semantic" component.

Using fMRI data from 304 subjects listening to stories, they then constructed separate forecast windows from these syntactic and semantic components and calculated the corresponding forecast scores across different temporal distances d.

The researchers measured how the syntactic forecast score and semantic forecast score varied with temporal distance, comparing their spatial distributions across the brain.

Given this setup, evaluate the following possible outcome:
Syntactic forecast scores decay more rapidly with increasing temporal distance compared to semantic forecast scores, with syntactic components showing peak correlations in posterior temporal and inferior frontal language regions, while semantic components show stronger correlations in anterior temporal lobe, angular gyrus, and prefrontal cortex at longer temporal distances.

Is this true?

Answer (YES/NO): NO